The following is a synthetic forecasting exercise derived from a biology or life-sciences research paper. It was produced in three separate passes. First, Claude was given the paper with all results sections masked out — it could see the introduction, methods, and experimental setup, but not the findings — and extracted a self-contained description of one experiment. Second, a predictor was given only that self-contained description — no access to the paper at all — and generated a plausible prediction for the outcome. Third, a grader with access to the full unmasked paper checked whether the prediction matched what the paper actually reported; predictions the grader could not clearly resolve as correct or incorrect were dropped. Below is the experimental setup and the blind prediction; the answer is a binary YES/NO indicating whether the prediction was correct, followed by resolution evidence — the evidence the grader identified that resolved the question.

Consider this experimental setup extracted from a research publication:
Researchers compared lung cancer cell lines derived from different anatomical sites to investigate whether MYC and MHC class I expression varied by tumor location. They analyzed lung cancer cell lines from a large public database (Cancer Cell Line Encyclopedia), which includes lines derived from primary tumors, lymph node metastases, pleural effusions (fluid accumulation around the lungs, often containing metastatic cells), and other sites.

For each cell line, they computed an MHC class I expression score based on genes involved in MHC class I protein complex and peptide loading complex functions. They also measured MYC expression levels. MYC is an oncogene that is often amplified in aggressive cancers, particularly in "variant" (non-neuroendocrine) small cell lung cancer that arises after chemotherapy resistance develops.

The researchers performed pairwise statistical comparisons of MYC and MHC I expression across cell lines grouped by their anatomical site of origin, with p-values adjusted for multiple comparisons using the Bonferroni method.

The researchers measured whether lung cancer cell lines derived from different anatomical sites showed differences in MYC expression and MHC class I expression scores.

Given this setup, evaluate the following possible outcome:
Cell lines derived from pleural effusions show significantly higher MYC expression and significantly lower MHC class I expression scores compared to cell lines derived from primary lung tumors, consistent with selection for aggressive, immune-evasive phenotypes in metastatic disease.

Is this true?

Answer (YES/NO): NO